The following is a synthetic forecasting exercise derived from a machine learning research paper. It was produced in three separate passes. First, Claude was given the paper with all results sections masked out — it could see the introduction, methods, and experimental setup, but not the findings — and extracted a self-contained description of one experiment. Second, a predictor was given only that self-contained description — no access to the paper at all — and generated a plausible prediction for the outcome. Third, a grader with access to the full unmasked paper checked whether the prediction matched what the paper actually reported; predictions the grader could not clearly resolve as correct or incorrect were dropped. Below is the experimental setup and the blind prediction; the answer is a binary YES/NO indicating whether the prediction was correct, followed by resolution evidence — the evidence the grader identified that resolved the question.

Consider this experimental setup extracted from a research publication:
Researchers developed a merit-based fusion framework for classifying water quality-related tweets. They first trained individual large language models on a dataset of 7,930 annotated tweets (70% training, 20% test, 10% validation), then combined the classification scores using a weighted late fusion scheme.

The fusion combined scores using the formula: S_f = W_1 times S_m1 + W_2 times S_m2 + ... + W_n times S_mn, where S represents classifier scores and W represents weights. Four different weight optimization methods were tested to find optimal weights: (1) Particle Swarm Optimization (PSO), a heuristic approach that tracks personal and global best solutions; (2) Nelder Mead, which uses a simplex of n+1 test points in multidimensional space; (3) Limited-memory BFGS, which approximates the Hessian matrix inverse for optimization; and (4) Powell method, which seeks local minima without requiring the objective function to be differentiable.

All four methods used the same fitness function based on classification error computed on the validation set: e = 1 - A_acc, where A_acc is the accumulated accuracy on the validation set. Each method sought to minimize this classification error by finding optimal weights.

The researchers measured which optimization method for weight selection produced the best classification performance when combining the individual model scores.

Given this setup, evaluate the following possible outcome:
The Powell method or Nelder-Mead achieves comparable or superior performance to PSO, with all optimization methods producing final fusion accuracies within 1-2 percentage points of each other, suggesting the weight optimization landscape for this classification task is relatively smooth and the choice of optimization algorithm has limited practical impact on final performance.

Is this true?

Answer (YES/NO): YES